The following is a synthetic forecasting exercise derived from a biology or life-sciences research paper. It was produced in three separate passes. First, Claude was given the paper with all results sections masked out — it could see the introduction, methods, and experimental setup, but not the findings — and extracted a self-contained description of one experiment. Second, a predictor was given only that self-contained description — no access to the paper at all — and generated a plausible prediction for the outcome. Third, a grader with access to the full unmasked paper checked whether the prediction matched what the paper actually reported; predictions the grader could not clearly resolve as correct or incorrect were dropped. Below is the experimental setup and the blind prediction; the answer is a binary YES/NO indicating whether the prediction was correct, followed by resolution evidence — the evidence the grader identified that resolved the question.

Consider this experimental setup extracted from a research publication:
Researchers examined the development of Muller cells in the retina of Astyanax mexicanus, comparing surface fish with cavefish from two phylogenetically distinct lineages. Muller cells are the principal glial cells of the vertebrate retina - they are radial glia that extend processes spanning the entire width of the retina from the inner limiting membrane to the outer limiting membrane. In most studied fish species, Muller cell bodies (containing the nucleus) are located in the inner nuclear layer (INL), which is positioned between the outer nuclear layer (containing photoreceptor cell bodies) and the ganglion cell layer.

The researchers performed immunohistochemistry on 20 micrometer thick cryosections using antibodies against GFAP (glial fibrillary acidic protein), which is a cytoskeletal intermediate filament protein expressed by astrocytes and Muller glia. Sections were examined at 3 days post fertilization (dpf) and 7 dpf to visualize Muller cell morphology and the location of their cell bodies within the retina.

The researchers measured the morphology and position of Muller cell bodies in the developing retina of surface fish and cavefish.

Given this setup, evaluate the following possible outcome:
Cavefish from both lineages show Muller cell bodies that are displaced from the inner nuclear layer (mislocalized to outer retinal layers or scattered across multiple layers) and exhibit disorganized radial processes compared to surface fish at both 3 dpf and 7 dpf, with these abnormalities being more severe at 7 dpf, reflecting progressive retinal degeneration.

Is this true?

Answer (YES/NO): NO